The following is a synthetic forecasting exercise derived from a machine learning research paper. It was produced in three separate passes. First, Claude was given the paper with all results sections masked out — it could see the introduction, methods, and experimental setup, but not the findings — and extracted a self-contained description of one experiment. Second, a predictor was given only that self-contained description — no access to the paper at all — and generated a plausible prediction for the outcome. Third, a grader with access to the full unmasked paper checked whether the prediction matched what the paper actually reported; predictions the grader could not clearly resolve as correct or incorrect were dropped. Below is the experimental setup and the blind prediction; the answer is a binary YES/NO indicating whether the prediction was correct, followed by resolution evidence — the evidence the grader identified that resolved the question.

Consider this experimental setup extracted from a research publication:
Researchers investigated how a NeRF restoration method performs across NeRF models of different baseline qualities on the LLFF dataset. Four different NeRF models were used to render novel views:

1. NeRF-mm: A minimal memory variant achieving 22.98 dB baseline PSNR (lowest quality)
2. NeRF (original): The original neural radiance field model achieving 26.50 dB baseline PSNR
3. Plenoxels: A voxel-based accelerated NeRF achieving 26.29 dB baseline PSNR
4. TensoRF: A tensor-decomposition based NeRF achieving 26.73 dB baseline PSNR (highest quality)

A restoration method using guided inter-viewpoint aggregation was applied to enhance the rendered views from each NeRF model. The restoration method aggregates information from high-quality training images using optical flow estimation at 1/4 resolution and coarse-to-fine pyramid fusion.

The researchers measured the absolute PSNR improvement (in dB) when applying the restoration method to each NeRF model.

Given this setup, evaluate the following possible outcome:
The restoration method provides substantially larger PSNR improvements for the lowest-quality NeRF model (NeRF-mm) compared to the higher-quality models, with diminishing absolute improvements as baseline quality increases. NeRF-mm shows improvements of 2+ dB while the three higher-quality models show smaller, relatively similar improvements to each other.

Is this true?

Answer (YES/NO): NO